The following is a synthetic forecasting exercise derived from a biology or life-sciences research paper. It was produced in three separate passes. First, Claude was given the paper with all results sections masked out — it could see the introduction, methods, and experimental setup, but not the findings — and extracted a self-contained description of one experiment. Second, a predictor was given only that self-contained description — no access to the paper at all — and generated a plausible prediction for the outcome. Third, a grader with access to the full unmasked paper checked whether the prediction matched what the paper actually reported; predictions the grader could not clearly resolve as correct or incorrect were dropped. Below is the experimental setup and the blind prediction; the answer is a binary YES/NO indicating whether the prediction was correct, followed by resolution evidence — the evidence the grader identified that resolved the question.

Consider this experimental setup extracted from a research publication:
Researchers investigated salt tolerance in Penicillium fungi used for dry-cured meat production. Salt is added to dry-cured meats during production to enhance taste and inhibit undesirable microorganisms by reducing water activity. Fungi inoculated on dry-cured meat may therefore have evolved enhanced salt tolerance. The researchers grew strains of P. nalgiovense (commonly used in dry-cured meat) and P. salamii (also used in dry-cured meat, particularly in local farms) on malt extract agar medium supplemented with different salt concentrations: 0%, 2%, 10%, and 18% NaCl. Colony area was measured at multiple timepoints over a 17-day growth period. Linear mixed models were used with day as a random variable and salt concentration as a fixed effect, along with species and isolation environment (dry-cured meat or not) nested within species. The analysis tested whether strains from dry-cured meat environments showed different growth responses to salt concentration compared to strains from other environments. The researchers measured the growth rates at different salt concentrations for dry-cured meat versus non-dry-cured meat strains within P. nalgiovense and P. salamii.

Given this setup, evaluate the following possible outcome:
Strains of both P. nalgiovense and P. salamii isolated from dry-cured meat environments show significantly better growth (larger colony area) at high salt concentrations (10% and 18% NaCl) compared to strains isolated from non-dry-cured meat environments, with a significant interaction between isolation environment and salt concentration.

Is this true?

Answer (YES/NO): NO